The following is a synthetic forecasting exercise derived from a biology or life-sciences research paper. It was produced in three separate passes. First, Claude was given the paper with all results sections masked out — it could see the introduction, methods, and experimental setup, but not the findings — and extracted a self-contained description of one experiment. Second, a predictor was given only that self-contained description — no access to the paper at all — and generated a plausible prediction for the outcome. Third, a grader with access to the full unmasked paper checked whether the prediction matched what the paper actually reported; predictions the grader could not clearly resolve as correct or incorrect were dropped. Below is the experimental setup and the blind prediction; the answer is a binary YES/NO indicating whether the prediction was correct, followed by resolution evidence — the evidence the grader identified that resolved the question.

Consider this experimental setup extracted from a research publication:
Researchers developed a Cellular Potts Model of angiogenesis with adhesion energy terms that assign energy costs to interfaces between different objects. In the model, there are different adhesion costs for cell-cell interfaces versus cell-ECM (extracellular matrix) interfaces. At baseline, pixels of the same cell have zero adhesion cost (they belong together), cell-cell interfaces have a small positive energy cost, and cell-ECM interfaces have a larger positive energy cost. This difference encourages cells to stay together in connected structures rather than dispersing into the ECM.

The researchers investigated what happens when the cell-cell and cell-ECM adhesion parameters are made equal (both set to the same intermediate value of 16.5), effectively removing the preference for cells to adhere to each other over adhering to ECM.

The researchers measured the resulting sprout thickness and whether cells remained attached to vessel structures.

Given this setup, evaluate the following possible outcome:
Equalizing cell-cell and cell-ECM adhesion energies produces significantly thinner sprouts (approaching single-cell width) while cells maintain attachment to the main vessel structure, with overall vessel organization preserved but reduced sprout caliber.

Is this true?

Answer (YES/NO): NO